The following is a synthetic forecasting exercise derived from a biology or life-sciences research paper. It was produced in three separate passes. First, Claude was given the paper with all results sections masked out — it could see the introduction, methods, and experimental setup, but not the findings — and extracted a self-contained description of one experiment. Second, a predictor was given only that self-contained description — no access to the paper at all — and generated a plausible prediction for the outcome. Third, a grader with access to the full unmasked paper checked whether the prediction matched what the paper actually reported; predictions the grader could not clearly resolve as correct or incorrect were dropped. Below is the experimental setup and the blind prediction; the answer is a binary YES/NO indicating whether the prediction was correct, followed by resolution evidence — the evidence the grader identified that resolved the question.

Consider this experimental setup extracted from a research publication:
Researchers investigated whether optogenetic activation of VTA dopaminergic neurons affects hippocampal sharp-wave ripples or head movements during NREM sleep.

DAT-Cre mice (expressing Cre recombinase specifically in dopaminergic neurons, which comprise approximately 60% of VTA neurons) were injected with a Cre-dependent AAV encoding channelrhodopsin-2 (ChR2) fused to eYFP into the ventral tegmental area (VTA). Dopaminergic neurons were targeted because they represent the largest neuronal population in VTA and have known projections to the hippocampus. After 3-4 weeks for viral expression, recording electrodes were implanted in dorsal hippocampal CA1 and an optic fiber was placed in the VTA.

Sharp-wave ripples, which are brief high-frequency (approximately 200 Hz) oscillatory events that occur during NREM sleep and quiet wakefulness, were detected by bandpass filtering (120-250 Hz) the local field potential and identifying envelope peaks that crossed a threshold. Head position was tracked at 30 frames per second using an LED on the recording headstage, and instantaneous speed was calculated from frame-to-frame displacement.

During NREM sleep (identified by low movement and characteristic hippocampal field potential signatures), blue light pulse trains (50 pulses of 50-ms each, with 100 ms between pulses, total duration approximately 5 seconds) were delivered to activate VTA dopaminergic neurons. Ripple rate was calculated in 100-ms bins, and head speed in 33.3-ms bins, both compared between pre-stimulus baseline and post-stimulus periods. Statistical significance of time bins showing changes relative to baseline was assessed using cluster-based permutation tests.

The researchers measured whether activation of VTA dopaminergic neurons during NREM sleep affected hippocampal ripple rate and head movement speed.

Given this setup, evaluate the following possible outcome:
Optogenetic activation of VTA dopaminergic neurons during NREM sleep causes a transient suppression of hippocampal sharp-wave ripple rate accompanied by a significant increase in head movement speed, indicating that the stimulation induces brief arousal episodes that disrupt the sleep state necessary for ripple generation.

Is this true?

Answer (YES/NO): NO